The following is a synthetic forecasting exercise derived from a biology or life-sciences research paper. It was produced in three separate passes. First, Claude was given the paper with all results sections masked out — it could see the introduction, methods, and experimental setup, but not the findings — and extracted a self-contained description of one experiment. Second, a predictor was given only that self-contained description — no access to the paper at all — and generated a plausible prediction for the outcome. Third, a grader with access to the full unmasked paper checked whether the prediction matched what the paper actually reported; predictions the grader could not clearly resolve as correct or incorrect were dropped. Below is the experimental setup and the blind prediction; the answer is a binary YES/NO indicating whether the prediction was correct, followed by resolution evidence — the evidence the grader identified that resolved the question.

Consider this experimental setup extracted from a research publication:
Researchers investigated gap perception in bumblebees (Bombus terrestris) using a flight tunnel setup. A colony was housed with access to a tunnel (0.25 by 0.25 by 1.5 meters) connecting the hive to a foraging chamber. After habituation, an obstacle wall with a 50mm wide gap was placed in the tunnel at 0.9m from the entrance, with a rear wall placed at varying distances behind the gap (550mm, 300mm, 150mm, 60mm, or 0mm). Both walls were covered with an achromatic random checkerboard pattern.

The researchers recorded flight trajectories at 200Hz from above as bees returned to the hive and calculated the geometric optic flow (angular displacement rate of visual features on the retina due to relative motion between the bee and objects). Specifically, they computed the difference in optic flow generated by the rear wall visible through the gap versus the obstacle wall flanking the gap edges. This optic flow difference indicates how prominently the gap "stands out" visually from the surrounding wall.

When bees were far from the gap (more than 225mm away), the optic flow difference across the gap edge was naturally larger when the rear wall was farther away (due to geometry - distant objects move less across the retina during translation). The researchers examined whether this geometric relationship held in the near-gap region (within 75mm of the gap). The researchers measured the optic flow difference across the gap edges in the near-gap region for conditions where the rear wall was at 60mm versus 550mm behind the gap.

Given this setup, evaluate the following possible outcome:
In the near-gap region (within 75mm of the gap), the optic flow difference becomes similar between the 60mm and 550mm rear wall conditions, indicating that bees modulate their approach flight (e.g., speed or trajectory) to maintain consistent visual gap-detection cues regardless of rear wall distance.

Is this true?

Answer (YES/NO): YES